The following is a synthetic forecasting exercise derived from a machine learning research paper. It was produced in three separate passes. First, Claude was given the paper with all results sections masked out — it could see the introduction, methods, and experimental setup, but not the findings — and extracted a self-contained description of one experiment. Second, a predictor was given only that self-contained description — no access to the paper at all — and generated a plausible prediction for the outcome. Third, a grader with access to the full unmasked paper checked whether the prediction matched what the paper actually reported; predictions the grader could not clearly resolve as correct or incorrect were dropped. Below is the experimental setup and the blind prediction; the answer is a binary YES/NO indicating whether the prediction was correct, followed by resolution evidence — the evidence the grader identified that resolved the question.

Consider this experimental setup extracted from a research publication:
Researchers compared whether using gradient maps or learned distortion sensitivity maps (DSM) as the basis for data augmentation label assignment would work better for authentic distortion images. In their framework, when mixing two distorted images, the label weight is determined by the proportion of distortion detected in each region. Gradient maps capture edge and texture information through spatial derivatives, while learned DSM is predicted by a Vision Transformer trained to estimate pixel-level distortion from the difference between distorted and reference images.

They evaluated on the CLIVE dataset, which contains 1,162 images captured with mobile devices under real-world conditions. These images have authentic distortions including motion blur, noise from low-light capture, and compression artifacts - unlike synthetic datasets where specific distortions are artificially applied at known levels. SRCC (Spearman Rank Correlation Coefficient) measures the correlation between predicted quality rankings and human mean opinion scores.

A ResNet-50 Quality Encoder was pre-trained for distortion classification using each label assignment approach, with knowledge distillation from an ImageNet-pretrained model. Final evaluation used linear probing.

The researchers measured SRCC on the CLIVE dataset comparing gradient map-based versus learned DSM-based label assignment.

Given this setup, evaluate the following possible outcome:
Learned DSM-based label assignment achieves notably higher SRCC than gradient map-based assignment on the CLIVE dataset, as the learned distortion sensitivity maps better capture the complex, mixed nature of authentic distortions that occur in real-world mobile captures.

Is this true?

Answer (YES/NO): YES